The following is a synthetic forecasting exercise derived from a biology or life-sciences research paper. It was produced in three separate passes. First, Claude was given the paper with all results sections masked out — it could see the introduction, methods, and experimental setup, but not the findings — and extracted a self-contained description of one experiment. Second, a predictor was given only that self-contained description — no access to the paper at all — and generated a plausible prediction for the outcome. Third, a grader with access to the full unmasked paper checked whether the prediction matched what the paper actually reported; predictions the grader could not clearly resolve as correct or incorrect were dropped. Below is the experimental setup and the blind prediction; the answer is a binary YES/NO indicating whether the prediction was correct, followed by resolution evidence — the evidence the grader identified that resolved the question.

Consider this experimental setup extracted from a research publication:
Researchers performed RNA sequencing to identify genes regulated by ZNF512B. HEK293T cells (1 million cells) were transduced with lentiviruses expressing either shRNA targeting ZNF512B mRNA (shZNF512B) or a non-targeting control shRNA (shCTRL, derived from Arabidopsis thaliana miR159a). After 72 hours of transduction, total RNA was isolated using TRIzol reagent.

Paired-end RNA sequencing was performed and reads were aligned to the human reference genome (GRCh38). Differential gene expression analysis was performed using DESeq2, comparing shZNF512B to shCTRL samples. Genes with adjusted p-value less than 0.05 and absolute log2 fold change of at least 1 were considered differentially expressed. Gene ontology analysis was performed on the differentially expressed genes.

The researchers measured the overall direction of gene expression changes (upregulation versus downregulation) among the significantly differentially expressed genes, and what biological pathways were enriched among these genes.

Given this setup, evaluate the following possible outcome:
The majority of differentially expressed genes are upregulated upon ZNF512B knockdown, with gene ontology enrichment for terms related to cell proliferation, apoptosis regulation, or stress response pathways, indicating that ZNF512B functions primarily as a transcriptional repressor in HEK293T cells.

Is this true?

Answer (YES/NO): NO